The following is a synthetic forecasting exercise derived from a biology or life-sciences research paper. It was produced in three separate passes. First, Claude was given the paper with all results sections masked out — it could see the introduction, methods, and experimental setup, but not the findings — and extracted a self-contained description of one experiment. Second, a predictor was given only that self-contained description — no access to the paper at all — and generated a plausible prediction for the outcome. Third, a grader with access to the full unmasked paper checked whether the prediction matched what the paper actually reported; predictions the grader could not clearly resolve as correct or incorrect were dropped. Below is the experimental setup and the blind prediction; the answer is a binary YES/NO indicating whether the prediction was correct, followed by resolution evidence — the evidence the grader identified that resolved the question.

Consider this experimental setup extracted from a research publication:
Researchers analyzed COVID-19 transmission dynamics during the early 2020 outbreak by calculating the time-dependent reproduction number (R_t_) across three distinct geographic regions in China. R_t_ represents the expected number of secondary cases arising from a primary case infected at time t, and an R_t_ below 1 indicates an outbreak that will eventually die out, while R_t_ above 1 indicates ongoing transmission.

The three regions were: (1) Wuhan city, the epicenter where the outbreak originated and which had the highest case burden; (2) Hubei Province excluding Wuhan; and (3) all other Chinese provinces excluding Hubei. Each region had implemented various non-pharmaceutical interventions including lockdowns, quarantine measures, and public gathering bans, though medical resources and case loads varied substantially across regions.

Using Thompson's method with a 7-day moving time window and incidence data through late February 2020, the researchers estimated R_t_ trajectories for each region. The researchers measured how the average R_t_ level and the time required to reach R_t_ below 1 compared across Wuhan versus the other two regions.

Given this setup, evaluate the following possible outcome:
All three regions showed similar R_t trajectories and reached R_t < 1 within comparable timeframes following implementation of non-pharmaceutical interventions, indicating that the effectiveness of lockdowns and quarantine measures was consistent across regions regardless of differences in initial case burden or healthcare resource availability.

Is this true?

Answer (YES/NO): NO